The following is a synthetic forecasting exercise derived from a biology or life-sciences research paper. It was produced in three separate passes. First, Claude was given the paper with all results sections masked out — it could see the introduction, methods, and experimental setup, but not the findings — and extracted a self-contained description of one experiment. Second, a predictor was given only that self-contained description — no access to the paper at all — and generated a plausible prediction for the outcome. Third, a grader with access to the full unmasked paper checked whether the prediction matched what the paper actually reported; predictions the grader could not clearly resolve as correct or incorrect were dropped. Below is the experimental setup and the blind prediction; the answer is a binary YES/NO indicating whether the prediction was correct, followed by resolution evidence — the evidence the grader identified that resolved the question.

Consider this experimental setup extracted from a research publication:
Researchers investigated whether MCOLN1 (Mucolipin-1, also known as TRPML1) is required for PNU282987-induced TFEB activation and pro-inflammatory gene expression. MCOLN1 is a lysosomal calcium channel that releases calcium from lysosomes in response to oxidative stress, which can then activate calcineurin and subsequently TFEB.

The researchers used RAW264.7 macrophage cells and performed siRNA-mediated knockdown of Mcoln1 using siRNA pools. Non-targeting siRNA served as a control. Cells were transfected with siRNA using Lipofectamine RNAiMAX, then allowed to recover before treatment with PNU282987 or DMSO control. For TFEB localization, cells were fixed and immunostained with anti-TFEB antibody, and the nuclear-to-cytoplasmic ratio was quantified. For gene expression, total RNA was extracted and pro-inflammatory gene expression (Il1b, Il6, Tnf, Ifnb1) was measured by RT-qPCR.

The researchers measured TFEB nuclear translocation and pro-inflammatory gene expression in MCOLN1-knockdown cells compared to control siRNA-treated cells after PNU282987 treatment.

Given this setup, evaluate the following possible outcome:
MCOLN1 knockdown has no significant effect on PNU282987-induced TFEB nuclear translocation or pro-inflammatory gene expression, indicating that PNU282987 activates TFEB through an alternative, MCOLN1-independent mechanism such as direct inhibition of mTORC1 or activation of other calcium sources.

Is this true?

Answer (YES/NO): NO